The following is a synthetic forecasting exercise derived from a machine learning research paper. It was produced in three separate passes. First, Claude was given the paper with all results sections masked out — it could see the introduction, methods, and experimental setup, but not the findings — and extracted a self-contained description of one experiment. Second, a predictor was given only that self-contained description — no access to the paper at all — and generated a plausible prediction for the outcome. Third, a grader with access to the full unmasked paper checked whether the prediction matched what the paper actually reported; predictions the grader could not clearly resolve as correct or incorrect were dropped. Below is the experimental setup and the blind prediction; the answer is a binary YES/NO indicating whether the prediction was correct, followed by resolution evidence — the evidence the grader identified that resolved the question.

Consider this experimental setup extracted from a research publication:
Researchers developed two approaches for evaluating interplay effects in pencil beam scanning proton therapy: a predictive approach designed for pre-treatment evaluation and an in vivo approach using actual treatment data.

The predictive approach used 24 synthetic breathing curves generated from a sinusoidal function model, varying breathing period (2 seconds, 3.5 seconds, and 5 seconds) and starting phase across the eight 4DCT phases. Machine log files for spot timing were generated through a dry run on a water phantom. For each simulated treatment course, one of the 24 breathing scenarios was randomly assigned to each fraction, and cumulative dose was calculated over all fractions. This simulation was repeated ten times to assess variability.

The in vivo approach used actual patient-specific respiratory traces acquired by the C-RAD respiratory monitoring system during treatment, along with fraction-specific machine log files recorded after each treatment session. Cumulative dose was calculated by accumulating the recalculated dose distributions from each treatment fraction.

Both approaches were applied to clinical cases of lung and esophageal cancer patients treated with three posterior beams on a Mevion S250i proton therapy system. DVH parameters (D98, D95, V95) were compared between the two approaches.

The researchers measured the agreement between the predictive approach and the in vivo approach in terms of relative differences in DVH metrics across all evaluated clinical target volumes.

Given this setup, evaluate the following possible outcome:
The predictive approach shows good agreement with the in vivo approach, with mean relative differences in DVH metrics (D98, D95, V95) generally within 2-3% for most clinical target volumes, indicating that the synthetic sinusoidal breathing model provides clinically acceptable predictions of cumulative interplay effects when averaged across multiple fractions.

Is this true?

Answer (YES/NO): YES